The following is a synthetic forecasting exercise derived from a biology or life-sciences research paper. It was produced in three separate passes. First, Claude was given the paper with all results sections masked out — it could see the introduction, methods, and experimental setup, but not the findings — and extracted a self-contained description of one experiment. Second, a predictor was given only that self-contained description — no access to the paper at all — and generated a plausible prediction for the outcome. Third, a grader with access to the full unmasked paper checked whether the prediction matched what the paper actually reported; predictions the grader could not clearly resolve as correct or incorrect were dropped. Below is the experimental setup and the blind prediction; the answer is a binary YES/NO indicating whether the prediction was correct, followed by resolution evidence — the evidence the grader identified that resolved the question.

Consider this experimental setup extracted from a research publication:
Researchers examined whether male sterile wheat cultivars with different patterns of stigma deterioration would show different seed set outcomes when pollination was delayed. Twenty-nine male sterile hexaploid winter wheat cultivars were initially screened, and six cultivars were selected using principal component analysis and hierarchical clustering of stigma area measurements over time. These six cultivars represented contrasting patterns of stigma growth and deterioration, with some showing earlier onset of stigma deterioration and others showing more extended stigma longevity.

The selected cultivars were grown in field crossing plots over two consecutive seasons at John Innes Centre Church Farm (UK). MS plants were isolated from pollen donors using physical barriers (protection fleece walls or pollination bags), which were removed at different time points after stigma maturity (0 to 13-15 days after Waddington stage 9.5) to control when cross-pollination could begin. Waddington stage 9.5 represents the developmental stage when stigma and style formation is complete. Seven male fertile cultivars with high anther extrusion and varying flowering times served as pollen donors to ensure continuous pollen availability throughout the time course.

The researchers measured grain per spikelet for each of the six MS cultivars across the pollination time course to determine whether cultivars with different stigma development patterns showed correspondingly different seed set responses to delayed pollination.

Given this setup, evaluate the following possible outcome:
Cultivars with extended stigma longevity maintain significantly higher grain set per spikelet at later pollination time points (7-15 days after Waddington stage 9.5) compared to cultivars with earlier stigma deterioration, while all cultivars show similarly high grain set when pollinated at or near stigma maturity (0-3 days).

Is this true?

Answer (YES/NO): NO